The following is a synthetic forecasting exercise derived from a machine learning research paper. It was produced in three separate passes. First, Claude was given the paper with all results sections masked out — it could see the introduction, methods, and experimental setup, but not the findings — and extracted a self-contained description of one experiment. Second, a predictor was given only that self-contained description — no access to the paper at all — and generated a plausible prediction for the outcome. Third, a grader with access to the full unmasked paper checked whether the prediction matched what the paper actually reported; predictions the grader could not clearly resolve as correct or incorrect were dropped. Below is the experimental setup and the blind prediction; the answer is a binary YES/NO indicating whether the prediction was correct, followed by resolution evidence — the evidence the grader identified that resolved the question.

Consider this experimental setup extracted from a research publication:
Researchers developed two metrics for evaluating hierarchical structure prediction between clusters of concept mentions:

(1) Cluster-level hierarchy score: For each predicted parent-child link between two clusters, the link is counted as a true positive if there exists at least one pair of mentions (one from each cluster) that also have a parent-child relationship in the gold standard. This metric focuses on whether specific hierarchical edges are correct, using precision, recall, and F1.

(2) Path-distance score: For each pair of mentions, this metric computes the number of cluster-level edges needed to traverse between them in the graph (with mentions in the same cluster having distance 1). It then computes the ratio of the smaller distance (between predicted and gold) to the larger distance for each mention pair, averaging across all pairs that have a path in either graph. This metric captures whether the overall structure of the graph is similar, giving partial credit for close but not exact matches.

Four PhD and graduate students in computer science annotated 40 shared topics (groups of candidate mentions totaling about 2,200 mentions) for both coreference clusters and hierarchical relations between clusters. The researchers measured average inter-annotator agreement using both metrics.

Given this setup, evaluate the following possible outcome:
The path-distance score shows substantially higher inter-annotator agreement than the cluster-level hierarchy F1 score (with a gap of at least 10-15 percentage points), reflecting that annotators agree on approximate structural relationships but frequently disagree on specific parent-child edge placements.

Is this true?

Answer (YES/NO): NO